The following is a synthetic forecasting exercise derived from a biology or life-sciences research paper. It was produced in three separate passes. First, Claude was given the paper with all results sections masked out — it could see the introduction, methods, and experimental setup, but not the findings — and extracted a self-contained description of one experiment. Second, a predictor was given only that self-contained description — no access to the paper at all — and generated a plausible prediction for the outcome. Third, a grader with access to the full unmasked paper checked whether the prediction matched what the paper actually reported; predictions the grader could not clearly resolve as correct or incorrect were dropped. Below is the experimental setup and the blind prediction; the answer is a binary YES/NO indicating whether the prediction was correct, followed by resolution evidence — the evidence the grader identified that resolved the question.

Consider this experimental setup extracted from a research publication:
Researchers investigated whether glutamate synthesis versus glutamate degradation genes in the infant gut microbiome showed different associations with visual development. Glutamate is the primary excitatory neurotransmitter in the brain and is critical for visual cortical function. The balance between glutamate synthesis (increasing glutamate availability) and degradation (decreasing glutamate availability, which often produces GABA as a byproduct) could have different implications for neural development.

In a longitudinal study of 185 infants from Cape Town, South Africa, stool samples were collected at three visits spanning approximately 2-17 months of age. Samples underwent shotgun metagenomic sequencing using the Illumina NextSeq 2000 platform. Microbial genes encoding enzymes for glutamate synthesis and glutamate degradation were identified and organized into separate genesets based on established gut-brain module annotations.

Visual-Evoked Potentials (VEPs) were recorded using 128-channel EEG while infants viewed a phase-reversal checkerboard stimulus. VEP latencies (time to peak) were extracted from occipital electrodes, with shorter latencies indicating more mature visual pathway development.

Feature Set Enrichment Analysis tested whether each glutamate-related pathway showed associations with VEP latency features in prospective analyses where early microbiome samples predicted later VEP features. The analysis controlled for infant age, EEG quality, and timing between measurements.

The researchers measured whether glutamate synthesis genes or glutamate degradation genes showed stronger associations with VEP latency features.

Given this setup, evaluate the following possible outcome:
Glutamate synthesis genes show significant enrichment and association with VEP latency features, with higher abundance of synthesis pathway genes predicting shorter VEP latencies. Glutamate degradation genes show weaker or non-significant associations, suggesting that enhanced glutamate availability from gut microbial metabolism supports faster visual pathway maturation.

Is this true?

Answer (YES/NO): NO